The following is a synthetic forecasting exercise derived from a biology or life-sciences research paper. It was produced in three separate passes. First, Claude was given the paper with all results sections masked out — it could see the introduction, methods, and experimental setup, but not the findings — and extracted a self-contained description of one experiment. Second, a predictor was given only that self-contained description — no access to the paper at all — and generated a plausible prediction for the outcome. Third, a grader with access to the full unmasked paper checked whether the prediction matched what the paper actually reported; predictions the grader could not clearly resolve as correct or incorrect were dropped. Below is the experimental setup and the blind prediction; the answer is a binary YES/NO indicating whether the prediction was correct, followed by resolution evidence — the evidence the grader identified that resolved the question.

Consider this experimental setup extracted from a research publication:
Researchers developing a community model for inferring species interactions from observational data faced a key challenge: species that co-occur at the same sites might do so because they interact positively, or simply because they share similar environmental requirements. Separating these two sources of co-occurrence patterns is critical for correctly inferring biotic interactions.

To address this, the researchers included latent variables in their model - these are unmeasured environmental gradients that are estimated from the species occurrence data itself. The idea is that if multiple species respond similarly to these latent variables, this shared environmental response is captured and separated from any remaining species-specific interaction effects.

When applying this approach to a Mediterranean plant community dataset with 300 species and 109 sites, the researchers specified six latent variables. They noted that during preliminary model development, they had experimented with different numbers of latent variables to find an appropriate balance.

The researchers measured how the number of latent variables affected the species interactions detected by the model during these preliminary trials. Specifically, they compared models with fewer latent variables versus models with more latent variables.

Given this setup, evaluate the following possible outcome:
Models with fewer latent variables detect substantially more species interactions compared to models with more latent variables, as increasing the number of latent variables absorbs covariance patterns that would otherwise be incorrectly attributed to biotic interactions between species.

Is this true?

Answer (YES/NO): YES